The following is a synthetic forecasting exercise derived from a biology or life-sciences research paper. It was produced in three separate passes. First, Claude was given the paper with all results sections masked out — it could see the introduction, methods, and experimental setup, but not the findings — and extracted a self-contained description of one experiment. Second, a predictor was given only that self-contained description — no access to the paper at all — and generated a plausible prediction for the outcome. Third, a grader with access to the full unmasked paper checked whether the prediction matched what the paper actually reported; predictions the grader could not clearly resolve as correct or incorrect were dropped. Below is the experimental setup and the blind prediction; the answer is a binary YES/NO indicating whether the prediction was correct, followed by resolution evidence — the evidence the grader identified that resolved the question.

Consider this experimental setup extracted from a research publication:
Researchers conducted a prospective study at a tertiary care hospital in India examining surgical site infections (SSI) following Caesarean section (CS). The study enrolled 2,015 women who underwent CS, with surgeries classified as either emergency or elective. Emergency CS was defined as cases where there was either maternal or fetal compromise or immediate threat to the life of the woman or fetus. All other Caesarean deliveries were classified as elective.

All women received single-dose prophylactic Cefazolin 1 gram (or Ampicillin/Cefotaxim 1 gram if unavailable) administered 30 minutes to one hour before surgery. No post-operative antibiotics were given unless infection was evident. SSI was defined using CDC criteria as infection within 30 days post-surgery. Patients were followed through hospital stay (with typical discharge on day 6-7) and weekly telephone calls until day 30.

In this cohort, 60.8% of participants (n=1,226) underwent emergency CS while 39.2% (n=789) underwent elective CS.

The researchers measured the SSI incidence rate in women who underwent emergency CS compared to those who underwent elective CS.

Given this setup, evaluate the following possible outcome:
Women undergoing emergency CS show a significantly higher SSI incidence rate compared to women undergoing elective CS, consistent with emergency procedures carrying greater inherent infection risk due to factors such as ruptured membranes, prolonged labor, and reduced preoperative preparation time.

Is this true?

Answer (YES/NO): NO